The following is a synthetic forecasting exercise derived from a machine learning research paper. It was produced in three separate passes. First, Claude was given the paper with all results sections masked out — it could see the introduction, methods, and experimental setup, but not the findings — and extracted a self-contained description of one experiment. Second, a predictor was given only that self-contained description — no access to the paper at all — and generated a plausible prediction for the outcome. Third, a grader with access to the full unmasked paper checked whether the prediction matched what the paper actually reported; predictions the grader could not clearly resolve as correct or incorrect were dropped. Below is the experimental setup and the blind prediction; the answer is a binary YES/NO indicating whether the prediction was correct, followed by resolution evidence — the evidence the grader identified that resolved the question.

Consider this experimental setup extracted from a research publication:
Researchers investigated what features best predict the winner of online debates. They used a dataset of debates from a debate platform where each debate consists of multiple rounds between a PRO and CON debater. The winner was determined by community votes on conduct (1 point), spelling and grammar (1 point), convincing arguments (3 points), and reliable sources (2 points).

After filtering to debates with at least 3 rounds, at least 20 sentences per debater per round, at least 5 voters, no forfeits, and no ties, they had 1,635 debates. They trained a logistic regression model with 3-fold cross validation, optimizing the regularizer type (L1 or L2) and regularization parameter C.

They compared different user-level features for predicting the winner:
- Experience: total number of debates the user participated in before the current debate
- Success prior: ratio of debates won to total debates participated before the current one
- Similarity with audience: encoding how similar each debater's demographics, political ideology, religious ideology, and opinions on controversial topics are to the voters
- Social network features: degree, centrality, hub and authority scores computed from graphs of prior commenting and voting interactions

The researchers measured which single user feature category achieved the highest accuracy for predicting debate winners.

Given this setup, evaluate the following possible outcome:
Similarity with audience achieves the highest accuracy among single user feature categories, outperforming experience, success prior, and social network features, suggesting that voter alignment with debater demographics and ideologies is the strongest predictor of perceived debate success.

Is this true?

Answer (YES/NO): NO